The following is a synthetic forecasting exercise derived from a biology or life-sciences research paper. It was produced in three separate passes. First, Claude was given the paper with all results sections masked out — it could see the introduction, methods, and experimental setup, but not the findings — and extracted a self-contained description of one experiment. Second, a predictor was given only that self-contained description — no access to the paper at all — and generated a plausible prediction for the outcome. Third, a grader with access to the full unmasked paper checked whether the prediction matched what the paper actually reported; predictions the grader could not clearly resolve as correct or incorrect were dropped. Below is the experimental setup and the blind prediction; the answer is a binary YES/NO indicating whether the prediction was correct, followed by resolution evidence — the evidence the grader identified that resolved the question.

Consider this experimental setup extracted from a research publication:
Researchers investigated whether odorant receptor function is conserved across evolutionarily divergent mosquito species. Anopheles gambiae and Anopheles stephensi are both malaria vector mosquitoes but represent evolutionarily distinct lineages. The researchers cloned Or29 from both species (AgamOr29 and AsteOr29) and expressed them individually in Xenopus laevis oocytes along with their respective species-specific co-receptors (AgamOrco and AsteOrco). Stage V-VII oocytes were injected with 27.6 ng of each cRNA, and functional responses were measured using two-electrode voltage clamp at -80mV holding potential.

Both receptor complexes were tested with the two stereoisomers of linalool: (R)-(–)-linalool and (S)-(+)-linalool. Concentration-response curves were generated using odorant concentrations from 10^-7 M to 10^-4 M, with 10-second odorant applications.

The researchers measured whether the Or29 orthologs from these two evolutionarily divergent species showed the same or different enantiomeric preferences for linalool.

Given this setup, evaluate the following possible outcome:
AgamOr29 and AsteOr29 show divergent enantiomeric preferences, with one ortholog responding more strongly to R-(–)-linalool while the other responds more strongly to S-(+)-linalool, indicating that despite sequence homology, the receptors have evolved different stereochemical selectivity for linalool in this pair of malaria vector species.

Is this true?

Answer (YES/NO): NO